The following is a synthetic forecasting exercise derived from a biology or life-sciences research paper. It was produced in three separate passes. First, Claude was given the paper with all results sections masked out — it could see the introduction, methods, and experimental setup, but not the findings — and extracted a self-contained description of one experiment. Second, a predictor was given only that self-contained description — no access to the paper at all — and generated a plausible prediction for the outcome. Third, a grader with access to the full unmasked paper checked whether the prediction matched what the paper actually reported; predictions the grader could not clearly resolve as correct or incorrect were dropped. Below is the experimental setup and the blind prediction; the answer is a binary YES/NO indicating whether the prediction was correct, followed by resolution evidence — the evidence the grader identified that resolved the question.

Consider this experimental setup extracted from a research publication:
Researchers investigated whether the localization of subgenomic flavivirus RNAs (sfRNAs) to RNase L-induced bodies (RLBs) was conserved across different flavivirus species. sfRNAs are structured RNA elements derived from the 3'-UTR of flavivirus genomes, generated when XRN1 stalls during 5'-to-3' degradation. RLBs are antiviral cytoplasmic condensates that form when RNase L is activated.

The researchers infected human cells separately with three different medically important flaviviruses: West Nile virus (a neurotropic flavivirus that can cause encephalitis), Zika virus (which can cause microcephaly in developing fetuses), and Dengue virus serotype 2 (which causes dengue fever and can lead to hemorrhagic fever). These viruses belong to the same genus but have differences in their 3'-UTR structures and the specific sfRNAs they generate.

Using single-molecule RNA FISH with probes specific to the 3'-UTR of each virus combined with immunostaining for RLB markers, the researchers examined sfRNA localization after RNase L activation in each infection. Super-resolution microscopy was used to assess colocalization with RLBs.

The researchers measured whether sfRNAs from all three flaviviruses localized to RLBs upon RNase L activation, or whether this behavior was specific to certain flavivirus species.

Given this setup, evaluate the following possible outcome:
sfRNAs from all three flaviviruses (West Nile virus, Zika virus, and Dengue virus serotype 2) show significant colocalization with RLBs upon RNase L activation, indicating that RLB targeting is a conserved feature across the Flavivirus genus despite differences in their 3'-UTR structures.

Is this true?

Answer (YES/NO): YES